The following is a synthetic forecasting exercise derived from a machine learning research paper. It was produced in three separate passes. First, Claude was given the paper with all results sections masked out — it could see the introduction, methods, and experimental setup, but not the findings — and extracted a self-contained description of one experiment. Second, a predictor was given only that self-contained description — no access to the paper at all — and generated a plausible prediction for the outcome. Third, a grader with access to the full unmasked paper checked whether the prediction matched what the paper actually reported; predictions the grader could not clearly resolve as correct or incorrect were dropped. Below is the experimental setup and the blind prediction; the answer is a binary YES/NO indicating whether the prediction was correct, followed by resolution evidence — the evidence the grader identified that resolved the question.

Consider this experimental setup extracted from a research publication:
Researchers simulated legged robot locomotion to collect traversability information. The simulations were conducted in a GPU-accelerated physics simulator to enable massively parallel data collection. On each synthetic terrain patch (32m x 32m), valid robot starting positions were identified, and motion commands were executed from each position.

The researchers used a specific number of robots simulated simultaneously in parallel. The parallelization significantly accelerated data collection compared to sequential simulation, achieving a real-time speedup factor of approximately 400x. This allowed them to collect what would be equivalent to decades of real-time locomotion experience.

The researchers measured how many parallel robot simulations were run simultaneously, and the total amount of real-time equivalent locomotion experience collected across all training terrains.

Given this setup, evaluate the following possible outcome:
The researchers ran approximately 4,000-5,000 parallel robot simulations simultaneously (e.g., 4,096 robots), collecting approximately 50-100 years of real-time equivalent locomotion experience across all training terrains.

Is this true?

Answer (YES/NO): YES